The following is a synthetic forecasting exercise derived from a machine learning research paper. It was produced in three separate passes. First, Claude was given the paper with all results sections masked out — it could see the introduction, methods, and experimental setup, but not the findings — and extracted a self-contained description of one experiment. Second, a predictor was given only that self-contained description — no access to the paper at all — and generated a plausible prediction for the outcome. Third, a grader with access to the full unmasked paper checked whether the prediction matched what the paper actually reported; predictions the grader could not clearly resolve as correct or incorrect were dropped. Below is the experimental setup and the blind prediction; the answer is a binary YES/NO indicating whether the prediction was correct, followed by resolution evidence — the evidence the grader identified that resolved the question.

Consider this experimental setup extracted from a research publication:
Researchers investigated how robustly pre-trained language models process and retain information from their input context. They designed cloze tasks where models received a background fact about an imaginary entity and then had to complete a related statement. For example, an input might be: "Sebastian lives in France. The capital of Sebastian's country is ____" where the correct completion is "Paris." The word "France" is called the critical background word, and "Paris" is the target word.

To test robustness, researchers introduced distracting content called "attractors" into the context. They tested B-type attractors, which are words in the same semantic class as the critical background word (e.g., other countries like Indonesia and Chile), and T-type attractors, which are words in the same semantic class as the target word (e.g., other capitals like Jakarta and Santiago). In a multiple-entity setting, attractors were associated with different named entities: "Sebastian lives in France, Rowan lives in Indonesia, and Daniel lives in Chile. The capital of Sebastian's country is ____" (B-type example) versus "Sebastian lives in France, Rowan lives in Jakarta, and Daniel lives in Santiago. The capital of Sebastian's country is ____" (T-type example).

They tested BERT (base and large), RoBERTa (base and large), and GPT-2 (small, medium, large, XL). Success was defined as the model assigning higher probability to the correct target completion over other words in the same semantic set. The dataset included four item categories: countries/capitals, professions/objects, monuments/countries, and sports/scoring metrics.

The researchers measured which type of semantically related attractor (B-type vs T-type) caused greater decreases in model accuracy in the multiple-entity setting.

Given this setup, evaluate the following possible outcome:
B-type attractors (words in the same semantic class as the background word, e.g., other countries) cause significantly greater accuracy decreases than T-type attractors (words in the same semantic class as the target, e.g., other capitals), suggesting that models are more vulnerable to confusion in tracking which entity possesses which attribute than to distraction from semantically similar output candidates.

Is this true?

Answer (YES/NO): NO